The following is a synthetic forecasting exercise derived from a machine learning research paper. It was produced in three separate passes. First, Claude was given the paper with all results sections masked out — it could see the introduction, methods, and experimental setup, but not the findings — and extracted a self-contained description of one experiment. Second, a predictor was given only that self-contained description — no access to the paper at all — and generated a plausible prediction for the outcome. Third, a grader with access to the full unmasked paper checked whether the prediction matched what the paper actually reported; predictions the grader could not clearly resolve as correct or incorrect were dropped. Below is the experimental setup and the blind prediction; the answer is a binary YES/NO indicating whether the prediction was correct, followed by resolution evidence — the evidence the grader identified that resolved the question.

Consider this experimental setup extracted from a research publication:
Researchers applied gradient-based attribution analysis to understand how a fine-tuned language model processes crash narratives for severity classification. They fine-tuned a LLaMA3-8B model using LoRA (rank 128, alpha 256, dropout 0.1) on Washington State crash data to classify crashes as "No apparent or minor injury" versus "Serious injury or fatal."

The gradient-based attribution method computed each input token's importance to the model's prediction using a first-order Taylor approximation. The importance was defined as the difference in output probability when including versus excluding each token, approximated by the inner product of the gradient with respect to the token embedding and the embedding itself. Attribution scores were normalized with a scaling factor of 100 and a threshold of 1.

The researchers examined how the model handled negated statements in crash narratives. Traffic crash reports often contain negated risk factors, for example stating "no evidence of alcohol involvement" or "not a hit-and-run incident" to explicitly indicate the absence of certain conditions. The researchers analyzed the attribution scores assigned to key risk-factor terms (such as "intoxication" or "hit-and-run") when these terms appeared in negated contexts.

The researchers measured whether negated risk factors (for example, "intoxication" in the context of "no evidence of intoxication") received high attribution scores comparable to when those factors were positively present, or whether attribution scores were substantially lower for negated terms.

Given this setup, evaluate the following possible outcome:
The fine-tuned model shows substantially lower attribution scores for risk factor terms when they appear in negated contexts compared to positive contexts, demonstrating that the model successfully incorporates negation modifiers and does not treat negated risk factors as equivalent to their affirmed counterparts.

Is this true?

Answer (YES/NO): NO